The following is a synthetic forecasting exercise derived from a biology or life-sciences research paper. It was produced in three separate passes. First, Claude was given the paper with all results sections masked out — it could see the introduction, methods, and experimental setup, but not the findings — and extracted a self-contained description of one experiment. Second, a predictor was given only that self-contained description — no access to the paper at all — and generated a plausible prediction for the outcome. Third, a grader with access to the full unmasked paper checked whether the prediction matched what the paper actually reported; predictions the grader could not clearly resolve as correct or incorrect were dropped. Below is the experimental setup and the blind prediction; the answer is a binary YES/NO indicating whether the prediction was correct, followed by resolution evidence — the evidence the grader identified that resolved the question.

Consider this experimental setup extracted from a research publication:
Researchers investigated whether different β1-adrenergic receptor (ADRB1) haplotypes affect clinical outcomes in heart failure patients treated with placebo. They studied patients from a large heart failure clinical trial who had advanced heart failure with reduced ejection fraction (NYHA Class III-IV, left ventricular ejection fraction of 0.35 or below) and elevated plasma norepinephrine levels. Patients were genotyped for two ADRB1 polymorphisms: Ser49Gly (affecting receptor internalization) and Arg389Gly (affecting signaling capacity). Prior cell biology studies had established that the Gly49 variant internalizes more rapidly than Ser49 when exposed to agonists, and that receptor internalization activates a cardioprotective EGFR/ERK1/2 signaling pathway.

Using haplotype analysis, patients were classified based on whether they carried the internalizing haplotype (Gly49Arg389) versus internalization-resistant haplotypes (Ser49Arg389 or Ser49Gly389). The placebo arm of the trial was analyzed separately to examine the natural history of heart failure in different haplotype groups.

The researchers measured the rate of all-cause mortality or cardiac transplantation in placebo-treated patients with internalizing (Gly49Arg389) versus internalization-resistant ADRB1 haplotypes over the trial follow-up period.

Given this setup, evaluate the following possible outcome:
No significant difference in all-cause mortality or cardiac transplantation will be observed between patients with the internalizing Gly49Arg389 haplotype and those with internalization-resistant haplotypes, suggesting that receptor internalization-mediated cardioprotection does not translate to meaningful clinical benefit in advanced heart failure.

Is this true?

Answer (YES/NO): NO